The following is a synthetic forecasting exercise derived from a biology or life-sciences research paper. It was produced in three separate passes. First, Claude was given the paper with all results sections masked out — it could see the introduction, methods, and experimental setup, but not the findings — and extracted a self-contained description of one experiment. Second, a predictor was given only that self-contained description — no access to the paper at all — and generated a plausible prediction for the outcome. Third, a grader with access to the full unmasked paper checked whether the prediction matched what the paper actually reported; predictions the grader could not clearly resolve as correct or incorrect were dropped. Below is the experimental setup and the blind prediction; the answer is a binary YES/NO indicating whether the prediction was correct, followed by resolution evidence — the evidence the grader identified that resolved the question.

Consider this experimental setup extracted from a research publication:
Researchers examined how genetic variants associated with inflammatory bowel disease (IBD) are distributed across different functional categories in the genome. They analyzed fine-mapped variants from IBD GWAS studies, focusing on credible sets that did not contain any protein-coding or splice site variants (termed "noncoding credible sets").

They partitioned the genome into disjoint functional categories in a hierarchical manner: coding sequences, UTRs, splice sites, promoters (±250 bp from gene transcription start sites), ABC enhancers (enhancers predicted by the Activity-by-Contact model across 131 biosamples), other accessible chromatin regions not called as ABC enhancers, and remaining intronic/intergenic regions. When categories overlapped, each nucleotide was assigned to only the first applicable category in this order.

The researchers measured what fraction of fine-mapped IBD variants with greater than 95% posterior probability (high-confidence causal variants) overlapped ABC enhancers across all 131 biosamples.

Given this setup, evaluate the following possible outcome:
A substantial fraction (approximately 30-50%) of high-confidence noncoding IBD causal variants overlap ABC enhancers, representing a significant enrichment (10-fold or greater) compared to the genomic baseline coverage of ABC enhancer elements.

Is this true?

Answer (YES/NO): NO